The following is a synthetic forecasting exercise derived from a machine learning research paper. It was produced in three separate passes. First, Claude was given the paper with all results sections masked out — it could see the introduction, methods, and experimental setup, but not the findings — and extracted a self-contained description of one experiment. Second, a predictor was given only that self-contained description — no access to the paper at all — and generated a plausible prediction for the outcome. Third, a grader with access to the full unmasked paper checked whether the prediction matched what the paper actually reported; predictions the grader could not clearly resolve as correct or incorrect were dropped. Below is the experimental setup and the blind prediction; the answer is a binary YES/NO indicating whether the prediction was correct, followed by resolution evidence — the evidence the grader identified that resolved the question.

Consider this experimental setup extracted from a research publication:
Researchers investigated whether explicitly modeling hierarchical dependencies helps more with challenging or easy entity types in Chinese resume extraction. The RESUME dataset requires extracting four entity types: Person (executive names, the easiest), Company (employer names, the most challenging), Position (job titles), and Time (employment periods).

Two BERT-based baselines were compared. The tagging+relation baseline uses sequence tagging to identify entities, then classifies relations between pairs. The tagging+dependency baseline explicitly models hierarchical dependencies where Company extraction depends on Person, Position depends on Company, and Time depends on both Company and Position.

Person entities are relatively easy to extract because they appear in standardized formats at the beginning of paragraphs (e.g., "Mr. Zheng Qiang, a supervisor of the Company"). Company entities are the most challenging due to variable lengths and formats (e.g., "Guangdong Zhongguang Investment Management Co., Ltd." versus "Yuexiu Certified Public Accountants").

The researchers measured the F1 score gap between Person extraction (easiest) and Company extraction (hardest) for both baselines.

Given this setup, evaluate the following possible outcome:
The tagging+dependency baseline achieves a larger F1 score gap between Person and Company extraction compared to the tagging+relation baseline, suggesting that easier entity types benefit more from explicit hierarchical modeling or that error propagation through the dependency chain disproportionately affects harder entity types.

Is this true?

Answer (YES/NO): NO